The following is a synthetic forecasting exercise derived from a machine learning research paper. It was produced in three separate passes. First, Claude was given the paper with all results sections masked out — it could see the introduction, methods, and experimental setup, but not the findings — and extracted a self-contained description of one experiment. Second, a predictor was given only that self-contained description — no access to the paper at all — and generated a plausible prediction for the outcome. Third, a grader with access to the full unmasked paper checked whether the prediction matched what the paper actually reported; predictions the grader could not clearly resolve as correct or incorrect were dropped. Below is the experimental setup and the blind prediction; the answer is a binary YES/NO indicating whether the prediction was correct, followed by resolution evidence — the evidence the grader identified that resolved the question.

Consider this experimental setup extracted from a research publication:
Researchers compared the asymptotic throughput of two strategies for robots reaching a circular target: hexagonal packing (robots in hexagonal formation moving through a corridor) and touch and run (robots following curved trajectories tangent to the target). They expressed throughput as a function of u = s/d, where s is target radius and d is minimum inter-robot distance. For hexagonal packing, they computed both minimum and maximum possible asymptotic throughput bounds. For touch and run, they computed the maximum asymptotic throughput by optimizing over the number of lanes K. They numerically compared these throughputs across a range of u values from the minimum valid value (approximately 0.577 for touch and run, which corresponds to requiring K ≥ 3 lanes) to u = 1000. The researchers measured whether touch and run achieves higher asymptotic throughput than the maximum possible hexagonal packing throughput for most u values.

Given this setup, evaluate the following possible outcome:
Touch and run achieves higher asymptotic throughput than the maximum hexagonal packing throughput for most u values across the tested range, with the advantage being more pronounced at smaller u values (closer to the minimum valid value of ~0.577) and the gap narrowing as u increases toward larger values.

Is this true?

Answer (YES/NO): NO